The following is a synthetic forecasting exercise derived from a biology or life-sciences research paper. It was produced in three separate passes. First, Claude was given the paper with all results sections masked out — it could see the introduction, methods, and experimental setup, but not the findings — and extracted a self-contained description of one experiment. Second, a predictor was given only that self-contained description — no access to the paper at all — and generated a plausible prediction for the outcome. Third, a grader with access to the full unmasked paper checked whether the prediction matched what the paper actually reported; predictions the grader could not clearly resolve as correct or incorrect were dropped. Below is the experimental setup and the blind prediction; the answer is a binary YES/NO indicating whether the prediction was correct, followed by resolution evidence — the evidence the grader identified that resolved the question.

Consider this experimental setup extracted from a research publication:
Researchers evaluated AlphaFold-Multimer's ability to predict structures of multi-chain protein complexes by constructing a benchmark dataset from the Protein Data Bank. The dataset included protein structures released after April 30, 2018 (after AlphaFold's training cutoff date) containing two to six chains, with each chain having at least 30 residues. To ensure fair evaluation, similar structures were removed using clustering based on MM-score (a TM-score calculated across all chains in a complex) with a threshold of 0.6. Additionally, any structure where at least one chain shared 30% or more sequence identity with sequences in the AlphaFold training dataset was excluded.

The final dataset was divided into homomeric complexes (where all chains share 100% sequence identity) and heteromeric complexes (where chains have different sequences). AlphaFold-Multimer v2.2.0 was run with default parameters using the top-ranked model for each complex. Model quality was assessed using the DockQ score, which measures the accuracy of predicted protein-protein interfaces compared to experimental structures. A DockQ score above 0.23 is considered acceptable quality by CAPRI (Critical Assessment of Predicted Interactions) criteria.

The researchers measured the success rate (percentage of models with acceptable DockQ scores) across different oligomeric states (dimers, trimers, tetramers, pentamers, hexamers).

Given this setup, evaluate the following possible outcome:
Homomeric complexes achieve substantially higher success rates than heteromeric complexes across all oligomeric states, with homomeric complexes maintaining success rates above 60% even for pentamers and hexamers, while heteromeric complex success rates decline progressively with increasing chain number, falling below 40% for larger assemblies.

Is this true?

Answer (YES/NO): NO